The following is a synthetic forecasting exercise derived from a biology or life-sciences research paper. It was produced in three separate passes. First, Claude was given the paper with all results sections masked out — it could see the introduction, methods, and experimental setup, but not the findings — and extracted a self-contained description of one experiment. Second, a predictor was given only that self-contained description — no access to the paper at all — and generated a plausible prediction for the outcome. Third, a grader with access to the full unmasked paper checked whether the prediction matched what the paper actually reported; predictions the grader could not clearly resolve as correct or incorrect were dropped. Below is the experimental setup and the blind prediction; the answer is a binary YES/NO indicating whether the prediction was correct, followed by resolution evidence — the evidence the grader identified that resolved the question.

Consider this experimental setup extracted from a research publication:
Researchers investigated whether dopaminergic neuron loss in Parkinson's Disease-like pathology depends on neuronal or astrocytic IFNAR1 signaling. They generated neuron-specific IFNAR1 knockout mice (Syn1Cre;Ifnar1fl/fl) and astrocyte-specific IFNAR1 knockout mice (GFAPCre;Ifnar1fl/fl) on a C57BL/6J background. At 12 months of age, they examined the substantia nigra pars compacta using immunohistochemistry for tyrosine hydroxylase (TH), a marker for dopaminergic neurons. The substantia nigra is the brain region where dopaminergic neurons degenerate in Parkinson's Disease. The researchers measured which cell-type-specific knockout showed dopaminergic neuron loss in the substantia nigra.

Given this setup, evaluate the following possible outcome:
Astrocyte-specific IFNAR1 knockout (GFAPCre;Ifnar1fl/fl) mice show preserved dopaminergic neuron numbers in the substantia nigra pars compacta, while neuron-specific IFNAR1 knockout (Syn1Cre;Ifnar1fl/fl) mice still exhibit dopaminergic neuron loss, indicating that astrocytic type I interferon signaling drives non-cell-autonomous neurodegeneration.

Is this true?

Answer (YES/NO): NO